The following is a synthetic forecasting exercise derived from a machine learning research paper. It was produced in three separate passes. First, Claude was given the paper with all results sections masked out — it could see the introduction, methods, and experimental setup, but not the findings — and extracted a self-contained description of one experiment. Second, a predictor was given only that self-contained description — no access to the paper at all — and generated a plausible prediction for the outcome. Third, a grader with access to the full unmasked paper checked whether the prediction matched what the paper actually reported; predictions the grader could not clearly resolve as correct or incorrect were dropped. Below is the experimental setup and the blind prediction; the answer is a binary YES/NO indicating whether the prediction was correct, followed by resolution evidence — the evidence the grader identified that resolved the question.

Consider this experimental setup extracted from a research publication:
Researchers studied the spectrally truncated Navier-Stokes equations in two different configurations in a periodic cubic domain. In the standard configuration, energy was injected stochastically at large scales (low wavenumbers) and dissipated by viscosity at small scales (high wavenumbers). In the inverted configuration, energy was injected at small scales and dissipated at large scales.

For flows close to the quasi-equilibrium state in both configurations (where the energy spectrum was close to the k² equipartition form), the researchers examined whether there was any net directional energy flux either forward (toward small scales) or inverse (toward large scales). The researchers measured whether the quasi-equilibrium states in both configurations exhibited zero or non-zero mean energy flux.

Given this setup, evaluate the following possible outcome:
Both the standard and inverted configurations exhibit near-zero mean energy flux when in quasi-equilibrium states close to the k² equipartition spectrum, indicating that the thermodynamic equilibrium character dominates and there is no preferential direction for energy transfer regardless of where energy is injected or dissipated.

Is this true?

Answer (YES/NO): NO